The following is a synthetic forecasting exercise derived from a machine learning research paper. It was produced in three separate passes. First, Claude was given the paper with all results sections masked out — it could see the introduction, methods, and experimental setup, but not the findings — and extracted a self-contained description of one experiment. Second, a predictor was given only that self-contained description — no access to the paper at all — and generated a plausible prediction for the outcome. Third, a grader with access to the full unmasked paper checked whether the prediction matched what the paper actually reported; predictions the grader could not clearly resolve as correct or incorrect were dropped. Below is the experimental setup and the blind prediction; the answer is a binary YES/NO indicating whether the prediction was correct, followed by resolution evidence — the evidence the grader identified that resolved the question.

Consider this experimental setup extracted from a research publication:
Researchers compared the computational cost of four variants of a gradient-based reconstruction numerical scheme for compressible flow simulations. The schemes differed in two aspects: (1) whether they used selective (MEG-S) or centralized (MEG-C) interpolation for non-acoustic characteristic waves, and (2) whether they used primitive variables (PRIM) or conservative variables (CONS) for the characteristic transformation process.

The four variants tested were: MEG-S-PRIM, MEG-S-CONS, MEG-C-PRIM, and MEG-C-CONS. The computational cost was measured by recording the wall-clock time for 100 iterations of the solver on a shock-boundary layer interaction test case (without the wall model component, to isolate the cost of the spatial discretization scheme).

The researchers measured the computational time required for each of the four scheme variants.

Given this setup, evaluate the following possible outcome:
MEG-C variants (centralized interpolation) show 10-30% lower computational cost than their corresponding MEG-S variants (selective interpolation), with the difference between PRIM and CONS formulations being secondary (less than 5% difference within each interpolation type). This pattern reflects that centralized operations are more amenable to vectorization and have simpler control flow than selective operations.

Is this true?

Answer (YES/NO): NO